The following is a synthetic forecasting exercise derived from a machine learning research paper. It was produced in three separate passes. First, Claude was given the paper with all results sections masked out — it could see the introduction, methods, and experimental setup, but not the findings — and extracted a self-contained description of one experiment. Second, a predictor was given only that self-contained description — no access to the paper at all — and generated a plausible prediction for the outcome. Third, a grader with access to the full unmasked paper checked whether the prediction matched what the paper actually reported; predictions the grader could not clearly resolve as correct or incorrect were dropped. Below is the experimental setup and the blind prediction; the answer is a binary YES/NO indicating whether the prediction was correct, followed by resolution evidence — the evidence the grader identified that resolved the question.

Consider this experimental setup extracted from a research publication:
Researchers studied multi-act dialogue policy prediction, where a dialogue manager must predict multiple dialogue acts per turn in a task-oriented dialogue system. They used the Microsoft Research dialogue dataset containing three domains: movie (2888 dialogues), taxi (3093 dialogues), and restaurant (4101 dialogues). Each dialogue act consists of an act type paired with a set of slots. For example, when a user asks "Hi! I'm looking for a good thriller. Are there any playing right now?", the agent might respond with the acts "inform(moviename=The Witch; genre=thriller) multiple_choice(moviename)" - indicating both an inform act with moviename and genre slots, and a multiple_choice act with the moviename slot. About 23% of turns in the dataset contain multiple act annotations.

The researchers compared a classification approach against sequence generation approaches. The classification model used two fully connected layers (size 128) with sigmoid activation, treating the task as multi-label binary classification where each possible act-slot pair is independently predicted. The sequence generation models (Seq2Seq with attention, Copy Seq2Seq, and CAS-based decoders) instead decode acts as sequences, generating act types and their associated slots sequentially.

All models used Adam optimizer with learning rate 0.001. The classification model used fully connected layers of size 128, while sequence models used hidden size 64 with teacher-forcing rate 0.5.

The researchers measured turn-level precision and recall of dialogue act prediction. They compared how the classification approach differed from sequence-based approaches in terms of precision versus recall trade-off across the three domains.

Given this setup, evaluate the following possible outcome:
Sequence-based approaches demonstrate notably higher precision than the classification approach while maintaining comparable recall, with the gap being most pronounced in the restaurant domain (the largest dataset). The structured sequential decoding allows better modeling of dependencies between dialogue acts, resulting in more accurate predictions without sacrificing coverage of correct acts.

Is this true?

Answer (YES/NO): NO